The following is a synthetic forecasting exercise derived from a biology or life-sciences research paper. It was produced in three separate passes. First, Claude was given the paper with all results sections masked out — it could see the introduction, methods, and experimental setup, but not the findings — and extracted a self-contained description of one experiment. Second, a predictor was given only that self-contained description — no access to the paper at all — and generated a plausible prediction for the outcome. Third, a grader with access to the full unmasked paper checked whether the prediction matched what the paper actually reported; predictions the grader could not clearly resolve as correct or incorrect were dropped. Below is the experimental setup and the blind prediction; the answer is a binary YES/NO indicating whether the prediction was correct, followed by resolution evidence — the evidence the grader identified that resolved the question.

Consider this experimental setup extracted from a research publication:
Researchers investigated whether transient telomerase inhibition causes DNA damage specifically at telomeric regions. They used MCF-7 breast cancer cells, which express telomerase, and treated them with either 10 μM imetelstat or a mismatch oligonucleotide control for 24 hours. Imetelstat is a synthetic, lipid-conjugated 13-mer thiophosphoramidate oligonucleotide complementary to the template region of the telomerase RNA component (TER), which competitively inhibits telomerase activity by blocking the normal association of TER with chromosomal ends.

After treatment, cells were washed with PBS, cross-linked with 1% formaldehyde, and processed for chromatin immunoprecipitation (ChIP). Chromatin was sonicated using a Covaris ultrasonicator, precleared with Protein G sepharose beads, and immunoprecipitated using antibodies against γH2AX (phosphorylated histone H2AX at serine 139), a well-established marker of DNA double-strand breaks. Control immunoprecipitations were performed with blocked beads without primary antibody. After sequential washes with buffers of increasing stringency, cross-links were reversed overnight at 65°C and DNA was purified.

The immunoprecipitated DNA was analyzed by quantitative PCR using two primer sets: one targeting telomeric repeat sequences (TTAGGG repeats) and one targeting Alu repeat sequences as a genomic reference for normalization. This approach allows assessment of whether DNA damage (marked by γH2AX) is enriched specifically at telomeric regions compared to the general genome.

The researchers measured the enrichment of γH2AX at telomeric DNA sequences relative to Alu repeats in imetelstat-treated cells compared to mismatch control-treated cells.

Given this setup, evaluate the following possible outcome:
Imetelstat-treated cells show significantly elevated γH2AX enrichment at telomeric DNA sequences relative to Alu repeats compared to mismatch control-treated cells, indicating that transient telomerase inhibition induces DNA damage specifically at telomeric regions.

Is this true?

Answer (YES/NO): YES